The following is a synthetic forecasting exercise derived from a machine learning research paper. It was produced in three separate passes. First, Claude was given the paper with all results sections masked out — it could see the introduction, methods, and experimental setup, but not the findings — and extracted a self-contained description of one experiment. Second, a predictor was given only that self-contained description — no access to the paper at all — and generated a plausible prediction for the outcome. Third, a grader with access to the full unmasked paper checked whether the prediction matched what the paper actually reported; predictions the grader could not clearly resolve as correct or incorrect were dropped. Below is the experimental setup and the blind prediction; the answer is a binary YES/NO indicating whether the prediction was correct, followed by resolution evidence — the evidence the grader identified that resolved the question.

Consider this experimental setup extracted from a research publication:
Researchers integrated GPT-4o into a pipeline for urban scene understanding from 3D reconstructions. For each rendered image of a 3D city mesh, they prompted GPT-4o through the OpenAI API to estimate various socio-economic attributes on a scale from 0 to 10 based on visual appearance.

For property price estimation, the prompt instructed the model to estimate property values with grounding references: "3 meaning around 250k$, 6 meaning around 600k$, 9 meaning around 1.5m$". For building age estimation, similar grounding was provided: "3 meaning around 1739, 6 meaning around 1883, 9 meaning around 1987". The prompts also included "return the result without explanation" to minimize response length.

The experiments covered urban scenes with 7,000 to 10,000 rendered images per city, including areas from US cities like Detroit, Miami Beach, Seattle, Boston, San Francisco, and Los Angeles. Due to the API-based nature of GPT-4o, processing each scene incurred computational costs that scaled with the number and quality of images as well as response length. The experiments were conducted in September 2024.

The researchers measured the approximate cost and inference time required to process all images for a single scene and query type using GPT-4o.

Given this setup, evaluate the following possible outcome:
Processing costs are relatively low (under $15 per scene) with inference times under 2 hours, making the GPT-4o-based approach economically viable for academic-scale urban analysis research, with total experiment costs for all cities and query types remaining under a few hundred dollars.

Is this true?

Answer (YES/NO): NO